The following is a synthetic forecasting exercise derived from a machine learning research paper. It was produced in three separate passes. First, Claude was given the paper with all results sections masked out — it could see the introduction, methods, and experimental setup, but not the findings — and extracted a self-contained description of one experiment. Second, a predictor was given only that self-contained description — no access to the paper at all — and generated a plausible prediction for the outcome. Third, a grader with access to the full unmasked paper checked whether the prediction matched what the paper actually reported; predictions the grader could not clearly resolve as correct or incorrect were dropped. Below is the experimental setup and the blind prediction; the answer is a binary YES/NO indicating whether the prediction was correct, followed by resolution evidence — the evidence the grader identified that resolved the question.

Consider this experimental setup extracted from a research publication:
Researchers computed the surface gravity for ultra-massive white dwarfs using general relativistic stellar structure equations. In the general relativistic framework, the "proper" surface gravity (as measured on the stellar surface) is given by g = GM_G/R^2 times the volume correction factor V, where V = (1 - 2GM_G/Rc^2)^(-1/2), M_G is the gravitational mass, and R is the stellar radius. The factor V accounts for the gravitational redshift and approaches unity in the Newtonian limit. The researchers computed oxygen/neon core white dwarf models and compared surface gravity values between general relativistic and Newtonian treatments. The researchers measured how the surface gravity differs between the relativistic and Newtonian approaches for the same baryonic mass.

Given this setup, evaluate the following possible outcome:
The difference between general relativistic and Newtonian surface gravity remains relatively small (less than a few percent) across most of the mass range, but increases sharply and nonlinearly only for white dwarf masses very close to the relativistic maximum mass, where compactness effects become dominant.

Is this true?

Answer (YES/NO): NO